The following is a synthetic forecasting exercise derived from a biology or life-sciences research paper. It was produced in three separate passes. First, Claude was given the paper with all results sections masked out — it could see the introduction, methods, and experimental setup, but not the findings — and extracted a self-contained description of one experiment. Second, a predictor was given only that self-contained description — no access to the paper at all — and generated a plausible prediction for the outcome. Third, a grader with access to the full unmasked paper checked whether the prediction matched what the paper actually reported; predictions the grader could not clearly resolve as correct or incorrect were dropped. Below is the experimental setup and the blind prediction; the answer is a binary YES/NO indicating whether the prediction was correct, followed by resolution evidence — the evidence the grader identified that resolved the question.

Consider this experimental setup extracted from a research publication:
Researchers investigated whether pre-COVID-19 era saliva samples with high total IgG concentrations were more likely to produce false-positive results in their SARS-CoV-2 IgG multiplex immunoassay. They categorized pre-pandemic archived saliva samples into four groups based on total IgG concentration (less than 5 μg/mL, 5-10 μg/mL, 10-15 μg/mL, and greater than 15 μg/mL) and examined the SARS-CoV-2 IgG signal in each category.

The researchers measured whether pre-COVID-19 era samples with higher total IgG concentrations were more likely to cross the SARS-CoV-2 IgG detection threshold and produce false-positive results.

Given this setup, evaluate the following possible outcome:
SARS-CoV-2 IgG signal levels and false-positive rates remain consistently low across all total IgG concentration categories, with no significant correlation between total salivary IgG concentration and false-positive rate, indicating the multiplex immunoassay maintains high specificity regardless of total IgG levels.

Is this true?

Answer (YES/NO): NO